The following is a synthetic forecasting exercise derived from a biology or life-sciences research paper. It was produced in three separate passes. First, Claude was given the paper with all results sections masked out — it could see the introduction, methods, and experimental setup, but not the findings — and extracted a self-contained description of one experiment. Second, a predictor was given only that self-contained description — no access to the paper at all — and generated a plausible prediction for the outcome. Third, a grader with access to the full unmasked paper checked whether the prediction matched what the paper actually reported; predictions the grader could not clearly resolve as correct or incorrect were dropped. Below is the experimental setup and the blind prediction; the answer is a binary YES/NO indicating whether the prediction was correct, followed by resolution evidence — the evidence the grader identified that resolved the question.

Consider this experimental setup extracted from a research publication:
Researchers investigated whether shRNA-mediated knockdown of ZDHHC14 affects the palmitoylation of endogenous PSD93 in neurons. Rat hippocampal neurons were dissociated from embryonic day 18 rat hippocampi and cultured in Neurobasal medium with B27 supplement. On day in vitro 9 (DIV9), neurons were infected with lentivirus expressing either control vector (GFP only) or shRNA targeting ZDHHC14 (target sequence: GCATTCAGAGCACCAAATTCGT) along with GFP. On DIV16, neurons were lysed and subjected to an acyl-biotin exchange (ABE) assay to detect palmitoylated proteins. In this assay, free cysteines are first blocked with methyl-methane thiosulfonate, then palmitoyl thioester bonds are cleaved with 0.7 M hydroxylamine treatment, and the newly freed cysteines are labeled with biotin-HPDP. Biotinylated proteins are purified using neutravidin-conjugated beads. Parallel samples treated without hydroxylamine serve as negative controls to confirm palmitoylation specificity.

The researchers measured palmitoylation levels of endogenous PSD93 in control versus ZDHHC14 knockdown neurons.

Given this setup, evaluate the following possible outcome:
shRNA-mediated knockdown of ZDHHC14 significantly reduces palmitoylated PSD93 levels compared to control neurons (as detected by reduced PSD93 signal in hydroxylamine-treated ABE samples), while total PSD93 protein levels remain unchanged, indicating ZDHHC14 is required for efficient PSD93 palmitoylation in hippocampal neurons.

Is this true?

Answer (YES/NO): NO